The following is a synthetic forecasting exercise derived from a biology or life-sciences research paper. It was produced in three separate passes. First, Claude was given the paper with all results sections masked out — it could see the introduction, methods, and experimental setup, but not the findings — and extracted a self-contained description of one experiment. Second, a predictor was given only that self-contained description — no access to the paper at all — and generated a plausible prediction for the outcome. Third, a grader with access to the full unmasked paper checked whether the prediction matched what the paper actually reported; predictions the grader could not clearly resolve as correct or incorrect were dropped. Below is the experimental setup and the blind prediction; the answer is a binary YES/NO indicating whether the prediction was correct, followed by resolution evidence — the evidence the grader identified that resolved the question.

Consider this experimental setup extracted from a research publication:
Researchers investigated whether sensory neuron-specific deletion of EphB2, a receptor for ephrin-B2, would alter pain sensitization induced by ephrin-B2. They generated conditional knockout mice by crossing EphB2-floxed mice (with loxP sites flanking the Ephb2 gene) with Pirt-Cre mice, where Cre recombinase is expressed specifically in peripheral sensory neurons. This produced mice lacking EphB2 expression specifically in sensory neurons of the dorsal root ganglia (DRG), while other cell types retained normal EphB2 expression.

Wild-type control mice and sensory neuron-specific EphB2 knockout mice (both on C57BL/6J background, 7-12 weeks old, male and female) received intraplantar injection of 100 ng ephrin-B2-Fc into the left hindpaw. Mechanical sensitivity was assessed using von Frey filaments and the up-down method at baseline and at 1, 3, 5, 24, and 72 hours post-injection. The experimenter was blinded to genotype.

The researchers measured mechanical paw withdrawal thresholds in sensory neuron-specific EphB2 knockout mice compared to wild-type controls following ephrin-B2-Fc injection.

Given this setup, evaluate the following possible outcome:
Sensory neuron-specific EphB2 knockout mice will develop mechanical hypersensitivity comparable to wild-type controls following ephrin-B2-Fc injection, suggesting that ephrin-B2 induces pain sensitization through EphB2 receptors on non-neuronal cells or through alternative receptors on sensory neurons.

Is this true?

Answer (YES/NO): NO